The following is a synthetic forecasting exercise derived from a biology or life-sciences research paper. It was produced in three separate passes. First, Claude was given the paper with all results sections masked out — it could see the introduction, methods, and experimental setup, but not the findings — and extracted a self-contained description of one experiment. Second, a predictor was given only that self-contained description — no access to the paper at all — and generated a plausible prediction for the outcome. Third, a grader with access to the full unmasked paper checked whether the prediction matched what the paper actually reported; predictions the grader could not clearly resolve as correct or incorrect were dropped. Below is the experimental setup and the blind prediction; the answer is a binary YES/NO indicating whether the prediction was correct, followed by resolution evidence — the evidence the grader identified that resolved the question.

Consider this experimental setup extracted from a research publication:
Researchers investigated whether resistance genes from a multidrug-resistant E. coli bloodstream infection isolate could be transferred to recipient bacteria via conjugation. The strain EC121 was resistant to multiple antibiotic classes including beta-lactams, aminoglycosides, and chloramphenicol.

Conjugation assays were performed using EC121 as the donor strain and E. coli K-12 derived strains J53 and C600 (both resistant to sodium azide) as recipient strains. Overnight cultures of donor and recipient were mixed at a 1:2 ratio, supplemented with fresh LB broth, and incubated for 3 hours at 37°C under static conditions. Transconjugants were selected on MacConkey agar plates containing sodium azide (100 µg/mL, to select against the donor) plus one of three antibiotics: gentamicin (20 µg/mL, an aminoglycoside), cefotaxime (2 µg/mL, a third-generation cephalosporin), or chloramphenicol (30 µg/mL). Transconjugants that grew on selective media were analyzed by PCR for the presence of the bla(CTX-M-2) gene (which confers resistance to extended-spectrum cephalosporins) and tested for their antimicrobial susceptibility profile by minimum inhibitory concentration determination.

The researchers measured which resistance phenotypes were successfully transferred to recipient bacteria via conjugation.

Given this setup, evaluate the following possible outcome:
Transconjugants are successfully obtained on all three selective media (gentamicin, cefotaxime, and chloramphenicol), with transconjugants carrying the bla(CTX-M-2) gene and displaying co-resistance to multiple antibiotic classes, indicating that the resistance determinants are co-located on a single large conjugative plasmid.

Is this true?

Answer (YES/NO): NO